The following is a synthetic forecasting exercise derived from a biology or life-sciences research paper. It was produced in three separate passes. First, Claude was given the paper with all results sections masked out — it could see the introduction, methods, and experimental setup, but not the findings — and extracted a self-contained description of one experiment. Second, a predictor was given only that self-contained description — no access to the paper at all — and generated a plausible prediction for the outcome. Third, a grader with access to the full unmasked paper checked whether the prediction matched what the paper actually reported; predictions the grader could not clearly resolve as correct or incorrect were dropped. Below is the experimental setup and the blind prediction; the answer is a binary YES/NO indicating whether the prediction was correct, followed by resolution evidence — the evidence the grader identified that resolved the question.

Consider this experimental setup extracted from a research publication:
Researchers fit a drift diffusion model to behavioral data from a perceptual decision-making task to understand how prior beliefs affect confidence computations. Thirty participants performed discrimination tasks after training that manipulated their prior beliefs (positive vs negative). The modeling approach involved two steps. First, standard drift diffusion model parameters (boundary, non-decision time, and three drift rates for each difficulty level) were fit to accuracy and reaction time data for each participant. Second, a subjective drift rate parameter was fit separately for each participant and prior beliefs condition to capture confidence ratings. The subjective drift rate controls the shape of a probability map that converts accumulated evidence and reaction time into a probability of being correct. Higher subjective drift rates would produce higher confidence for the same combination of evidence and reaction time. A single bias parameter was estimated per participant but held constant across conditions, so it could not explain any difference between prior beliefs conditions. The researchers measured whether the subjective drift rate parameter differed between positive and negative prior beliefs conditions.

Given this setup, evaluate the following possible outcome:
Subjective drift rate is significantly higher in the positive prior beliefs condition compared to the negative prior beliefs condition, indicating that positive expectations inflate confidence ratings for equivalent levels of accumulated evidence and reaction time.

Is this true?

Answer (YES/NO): YES